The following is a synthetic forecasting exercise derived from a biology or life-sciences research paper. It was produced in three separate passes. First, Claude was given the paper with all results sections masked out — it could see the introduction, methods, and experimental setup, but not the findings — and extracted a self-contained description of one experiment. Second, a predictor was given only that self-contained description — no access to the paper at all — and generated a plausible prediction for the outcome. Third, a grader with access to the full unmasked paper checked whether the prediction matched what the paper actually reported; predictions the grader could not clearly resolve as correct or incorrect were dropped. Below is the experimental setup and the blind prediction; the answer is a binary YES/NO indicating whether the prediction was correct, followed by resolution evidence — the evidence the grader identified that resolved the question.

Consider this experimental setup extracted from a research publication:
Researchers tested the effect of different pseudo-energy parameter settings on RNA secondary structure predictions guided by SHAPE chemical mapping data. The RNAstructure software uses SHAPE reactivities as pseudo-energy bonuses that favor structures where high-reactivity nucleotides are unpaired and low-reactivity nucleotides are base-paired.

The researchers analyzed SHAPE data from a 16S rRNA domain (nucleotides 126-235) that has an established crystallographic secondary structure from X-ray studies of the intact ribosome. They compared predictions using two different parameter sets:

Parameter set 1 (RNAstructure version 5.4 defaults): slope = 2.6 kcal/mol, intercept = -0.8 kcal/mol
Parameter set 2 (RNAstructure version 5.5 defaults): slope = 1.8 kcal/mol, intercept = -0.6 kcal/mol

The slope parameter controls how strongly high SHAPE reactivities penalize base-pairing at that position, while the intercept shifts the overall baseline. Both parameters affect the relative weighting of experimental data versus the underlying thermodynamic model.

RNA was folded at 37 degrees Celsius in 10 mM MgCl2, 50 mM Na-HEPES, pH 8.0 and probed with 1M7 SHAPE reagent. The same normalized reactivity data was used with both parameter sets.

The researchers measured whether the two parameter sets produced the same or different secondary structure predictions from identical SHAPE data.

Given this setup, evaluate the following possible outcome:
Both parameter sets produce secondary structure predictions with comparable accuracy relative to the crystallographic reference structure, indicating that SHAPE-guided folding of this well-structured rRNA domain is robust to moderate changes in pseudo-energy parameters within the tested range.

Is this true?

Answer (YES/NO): YES